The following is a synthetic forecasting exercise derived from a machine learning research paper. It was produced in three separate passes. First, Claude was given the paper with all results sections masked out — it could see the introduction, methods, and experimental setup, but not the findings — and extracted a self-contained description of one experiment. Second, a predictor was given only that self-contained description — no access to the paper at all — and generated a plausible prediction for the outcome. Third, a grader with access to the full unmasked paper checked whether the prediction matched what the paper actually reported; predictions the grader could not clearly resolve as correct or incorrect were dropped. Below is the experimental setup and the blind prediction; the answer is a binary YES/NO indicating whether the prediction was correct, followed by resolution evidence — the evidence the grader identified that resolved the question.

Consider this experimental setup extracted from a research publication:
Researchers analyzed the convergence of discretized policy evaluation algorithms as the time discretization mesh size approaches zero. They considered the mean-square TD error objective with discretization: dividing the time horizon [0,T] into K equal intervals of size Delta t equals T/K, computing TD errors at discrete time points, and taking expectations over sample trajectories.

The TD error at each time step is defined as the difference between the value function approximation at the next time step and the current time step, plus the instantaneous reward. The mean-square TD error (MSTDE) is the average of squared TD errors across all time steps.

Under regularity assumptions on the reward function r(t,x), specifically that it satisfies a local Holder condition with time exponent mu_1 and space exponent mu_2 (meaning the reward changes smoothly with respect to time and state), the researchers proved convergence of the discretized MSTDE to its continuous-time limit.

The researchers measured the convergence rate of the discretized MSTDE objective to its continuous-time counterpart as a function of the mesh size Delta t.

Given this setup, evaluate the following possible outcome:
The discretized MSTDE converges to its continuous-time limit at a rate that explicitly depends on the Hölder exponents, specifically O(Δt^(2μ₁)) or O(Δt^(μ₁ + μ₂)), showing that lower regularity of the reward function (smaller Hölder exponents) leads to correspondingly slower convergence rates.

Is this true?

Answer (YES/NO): NO